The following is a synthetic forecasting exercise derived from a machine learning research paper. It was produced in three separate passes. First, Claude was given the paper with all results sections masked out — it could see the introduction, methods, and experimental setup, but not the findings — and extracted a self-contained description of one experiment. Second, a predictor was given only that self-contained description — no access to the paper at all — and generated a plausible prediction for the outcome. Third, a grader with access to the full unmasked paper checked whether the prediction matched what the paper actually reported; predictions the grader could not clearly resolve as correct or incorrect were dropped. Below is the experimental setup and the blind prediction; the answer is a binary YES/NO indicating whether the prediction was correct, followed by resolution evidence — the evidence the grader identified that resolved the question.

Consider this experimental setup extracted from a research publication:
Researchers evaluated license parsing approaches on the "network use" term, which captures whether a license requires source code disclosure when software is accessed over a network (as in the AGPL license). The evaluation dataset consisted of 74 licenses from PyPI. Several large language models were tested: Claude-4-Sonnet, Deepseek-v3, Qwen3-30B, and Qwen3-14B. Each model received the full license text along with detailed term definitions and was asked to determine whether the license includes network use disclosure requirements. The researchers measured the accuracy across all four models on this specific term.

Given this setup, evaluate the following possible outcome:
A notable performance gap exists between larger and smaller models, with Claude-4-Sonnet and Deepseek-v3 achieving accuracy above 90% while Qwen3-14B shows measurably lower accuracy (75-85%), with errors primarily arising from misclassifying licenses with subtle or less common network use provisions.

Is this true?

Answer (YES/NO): NO